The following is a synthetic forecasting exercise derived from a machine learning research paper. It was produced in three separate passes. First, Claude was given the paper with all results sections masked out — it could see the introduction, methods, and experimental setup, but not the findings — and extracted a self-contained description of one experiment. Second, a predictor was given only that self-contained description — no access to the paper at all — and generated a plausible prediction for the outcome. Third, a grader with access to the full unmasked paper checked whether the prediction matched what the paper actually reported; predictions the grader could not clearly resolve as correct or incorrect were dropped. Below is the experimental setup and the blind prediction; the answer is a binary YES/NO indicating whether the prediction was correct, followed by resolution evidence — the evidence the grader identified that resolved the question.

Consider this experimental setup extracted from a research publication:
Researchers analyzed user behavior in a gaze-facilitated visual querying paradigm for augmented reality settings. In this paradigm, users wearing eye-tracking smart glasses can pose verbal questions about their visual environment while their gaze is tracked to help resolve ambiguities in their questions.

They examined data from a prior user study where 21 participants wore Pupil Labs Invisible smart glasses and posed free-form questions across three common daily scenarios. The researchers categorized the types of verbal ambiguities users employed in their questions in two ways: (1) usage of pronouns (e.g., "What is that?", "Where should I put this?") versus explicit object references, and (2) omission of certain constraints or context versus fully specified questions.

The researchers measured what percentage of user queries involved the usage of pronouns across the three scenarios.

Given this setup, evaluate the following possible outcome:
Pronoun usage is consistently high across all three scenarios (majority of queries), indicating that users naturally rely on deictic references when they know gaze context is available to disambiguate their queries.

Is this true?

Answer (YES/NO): NO